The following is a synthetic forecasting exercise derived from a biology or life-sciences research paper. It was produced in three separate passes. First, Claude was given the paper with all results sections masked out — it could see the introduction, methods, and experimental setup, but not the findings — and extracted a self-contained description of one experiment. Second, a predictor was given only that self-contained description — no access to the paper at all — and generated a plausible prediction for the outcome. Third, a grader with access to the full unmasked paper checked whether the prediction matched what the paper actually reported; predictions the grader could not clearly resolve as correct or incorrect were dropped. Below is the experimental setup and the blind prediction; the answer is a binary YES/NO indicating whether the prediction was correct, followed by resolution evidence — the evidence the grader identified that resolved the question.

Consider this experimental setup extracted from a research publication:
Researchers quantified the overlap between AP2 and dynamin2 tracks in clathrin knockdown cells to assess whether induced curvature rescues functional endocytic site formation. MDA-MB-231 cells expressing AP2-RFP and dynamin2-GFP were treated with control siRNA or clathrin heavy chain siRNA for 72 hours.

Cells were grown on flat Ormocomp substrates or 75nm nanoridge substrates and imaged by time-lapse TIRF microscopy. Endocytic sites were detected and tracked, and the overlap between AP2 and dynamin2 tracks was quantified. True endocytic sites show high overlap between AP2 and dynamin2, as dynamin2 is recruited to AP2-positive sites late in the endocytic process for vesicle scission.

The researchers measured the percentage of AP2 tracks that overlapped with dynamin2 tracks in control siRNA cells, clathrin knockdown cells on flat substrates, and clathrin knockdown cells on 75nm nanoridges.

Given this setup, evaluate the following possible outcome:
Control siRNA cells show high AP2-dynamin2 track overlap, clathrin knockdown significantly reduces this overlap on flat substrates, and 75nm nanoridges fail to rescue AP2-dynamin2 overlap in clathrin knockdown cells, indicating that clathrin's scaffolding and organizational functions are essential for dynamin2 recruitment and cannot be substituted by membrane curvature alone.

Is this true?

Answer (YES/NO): NO